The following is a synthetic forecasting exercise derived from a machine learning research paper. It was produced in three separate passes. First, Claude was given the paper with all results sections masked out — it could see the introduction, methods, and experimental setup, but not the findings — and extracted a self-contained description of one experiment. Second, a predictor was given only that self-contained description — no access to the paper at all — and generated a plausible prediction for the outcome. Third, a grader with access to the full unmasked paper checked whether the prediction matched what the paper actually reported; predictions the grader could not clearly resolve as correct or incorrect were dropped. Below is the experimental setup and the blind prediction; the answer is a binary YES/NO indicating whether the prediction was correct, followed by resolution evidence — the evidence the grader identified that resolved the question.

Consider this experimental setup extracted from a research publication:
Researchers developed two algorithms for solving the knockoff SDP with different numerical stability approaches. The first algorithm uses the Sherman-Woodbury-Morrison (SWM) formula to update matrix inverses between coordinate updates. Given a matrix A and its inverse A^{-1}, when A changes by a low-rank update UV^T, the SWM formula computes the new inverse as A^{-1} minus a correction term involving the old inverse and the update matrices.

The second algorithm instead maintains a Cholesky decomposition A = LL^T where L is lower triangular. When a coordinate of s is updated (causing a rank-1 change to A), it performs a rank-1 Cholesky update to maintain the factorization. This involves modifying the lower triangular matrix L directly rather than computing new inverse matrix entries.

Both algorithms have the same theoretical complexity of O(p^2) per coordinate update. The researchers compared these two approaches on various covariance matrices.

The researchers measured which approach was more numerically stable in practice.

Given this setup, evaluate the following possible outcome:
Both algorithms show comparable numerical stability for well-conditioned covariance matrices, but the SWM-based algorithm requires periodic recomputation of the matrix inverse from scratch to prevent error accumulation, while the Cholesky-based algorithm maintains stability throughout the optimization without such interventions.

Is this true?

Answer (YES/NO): NO